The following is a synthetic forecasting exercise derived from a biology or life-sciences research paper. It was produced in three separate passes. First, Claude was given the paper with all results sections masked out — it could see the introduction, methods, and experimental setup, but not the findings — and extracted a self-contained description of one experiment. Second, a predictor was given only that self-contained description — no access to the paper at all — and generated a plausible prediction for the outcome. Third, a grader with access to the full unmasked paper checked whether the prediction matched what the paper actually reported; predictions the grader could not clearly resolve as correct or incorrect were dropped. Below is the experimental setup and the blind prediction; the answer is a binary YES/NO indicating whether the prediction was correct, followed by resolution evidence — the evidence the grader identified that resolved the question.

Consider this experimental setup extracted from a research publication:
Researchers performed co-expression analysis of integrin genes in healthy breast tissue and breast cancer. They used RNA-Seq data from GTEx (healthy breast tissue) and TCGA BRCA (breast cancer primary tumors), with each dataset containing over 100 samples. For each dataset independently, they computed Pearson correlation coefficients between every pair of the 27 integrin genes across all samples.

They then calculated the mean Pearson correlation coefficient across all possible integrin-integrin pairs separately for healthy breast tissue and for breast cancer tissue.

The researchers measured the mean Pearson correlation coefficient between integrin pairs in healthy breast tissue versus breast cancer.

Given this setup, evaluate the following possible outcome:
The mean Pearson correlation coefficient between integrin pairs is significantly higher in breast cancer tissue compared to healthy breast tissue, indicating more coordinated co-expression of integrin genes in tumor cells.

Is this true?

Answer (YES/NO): NO